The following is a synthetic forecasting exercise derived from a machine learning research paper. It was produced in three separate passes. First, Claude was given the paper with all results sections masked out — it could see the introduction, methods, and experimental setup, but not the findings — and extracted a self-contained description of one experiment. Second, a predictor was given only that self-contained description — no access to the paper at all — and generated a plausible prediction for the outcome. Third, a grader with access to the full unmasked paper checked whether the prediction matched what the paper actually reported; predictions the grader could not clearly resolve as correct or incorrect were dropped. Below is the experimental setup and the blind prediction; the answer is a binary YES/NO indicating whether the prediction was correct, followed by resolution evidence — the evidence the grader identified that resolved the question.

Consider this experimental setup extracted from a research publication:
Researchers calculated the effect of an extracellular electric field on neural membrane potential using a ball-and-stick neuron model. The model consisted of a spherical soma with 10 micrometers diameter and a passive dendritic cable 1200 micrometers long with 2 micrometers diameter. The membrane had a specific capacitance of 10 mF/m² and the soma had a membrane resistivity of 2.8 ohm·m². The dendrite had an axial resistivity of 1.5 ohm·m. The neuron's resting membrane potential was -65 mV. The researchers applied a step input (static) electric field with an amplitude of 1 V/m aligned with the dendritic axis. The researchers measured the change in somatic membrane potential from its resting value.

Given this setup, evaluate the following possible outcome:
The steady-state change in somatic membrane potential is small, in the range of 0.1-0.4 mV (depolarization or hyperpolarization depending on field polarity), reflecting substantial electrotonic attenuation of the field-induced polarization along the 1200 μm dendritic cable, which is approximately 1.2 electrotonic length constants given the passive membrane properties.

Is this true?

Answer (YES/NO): NO